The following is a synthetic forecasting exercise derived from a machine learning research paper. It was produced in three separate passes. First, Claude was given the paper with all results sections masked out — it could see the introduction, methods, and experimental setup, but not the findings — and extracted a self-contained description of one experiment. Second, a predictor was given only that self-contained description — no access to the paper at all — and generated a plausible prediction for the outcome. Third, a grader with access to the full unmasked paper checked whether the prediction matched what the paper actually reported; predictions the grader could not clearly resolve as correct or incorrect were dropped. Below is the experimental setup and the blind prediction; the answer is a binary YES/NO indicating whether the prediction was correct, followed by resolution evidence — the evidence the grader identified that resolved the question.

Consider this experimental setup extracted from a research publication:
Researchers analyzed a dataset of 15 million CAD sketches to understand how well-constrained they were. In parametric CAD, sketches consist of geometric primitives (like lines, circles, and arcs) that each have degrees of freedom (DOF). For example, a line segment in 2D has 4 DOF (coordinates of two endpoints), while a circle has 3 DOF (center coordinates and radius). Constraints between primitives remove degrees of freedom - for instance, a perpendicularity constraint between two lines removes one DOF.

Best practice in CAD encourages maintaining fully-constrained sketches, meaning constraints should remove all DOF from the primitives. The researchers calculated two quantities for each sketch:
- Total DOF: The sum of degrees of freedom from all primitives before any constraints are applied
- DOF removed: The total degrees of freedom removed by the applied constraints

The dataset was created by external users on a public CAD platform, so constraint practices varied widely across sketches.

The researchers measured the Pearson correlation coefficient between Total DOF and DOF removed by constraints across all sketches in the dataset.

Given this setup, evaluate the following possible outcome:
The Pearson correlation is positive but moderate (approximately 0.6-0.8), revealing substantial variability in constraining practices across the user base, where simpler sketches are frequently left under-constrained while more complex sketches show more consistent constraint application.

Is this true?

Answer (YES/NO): YES